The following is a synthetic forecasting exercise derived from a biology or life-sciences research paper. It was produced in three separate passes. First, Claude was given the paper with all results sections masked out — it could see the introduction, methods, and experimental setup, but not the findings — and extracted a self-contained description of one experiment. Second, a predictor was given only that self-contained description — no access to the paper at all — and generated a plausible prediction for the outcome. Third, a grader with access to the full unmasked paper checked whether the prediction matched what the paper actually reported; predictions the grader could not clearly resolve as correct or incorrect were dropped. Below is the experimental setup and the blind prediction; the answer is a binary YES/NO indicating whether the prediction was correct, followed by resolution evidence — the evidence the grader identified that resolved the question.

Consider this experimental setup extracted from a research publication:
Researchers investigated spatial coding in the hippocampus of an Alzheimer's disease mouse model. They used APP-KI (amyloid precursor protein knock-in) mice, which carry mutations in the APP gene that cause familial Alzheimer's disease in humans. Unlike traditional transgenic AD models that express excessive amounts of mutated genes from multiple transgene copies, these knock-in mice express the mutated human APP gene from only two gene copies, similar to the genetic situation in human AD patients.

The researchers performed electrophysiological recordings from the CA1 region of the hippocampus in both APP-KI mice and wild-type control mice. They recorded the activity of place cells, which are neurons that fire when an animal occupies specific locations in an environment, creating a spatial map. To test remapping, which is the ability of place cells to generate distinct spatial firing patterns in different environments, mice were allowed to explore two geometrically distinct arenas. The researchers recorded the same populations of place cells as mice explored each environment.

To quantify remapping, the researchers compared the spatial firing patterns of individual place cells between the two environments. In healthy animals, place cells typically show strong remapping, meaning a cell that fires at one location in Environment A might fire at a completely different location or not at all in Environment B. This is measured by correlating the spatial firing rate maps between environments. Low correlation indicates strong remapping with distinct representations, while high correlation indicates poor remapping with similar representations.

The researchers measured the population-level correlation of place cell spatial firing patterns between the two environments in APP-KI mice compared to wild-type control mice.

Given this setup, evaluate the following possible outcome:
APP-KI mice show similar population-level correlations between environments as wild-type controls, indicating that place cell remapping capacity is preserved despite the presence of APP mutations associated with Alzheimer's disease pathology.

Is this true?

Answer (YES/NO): NO